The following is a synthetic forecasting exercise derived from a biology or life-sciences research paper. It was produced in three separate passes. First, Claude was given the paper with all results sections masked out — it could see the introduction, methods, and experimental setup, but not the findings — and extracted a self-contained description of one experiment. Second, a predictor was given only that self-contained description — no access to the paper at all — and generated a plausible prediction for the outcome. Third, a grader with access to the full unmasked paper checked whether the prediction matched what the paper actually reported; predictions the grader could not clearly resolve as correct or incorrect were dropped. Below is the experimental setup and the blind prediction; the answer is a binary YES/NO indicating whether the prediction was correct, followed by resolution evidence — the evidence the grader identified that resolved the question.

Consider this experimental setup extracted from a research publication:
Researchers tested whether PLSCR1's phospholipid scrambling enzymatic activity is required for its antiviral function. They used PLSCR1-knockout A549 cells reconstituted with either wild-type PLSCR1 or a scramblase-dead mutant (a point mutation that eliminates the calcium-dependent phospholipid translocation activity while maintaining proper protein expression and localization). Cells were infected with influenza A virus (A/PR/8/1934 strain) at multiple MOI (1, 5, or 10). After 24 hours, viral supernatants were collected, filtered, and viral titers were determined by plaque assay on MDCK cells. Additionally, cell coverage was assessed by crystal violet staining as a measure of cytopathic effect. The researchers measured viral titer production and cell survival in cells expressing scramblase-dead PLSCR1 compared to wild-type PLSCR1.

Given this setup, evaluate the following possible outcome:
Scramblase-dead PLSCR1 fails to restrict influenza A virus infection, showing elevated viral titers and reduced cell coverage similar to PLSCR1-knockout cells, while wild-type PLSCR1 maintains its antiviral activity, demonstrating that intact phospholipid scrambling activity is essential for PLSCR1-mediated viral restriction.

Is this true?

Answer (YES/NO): NO